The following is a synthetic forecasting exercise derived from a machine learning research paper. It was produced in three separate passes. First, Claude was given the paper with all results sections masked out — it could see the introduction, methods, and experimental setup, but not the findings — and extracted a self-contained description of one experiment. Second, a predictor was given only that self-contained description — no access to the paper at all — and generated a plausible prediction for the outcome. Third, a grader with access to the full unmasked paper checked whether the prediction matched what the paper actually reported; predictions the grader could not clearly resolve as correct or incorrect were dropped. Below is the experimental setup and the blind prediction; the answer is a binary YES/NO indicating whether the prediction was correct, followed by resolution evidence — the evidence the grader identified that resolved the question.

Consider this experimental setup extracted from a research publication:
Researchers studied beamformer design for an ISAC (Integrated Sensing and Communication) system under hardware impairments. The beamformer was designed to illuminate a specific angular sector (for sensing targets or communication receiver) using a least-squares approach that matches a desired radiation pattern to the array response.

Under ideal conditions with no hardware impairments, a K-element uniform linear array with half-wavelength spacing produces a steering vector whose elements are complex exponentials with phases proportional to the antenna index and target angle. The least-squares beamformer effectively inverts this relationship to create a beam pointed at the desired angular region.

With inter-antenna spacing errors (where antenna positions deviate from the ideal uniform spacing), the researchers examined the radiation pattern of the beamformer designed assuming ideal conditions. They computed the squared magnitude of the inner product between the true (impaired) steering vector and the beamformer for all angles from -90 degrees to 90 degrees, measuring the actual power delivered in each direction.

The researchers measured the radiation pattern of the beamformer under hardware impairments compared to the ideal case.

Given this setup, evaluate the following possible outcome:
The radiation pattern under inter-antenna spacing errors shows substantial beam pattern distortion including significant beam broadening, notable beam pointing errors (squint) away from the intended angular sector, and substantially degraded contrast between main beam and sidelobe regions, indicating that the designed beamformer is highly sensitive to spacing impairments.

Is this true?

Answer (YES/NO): NO